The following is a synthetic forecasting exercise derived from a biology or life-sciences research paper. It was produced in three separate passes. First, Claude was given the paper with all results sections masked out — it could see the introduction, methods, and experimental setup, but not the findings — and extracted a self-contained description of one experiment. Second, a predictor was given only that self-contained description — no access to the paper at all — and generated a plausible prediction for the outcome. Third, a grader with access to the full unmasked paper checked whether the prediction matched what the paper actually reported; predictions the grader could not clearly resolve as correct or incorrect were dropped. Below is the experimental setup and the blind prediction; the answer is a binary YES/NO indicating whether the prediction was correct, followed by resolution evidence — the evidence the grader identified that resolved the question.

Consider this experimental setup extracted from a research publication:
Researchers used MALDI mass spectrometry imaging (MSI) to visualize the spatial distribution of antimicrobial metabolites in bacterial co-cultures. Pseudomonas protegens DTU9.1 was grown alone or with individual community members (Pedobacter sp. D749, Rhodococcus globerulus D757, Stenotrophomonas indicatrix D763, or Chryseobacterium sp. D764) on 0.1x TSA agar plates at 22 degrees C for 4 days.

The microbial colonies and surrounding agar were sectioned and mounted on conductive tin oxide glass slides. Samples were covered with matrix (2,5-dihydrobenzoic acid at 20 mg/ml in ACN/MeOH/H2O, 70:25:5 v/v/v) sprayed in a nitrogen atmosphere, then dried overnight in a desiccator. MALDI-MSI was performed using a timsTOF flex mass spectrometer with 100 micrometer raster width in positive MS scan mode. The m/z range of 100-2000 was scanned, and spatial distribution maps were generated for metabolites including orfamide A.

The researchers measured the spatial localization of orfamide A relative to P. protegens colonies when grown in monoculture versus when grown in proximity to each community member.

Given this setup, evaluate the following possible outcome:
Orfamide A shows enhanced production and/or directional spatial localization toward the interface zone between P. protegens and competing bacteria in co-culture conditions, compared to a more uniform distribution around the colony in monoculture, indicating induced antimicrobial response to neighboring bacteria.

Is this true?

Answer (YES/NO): NO